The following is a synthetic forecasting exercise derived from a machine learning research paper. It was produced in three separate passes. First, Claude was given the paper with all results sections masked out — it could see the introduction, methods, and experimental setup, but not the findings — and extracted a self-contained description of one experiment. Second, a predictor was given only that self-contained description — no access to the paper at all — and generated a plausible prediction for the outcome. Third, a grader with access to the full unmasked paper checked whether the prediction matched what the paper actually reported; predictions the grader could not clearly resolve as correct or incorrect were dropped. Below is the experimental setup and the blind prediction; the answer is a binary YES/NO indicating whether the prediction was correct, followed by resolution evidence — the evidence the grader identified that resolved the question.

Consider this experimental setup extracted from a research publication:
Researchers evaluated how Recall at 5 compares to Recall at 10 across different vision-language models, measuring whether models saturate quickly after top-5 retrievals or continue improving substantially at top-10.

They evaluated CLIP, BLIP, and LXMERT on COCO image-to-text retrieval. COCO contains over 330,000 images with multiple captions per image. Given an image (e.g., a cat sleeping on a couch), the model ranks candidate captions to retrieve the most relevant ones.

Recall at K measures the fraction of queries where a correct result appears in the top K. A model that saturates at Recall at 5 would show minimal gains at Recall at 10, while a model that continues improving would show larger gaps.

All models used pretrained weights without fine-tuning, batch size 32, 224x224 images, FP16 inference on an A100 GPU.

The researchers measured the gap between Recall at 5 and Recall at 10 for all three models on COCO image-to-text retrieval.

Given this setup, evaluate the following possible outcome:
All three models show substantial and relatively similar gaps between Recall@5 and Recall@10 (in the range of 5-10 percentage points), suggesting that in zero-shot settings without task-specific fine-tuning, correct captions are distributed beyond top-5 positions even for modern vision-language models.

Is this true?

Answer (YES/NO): NO